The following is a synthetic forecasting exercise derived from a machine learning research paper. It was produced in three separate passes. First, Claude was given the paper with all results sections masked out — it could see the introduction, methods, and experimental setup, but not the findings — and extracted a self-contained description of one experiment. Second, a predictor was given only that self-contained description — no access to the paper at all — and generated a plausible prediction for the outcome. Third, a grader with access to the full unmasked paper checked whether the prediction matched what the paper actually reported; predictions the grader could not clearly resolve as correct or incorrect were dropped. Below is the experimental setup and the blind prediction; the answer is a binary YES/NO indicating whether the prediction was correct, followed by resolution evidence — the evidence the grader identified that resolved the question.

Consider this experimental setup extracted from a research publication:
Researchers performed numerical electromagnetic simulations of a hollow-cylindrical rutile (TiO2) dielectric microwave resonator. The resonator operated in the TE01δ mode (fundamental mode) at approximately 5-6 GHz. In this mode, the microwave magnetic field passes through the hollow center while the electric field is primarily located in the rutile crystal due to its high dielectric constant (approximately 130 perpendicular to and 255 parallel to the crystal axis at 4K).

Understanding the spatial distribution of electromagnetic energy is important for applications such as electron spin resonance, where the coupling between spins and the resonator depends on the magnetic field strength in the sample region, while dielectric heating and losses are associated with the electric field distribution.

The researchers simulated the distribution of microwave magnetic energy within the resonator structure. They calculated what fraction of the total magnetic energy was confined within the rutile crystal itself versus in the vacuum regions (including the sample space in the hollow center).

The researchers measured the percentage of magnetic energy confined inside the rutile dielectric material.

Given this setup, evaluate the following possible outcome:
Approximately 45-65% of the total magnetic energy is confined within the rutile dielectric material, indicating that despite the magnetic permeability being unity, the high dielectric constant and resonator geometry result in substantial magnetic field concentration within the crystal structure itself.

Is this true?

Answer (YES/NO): NO